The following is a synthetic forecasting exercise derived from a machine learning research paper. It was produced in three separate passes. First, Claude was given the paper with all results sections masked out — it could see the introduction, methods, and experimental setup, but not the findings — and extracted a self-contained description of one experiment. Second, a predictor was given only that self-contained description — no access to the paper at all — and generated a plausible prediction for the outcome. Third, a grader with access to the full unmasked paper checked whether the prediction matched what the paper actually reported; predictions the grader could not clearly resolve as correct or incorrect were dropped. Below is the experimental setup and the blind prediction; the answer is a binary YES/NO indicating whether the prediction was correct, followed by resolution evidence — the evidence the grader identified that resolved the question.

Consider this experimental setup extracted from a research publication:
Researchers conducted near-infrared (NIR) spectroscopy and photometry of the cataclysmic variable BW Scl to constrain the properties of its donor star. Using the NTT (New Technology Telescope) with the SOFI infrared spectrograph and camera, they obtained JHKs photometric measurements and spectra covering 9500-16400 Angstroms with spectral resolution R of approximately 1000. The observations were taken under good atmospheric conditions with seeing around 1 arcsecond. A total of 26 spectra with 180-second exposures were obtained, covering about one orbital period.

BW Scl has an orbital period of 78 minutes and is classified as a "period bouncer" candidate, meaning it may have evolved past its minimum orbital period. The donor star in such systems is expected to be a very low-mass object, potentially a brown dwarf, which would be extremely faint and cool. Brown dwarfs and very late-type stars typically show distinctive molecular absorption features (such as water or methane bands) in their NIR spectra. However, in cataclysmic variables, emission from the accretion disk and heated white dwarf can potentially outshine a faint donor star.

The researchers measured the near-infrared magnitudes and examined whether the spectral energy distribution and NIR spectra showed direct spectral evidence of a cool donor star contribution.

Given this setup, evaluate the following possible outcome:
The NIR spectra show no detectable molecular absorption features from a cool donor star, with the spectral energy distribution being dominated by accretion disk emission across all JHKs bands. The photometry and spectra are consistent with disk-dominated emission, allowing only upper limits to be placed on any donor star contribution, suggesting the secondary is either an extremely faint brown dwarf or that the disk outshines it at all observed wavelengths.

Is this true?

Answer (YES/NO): NO